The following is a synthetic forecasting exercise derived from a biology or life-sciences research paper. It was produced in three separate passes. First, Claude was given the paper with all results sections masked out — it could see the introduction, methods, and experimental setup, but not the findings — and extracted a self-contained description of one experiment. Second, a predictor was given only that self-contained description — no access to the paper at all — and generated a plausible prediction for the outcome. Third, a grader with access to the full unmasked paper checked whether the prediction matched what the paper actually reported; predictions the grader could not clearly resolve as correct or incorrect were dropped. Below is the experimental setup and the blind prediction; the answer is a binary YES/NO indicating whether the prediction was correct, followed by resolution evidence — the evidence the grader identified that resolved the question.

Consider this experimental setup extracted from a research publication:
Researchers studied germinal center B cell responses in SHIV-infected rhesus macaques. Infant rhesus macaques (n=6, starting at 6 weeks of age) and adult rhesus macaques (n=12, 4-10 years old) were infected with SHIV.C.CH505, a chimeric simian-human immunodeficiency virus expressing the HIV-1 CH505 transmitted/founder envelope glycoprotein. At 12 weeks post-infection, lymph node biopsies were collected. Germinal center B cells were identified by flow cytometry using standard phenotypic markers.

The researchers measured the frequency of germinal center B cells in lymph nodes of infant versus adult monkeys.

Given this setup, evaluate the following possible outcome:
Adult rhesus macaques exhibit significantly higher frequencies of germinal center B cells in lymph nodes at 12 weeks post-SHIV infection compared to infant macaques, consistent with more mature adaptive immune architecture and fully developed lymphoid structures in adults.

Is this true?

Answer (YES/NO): NO